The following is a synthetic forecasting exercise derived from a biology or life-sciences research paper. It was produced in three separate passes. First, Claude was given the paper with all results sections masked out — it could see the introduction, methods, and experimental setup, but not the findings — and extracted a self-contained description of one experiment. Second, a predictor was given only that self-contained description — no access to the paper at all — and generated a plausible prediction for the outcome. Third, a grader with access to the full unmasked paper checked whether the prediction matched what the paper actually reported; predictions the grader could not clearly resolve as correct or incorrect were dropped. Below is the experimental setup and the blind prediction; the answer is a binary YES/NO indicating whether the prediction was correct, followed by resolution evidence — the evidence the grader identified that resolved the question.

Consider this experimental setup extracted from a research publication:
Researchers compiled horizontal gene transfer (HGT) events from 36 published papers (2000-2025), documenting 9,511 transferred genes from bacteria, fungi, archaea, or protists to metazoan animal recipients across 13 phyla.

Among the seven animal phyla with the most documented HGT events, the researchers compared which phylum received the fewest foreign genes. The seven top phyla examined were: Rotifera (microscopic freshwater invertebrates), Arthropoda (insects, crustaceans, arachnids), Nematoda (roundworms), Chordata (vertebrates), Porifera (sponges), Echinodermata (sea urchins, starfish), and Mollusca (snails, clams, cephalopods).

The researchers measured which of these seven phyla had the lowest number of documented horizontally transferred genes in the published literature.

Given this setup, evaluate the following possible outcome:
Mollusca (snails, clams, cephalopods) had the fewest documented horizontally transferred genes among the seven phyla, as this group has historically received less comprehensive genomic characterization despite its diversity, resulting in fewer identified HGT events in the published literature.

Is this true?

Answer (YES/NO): YES